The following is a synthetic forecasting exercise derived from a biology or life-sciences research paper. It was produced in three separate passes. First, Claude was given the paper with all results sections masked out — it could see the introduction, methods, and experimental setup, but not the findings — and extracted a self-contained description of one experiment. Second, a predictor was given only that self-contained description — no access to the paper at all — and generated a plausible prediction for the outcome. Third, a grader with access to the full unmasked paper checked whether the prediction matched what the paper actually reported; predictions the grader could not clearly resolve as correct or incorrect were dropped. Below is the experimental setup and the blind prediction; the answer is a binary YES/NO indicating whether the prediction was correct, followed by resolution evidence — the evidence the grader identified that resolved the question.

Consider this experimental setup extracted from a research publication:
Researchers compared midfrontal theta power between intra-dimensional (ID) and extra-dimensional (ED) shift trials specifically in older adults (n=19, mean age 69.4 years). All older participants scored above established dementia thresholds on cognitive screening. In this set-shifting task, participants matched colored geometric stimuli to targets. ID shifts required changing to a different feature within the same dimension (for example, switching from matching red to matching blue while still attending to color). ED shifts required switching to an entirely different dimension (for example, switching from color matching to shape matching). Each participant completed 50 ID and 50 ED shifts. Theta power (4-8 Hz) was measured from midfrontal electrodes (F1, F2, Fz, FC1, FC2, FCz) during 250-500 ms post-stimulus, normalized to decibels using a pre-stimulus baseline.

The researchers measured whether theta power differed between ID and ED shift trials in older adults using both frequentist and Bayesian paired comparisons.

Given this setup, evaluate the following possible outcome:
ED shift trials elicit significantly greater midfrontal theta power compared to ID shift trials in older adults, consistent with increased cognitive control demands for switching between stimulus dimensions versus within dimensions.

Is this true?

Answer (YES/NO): NO